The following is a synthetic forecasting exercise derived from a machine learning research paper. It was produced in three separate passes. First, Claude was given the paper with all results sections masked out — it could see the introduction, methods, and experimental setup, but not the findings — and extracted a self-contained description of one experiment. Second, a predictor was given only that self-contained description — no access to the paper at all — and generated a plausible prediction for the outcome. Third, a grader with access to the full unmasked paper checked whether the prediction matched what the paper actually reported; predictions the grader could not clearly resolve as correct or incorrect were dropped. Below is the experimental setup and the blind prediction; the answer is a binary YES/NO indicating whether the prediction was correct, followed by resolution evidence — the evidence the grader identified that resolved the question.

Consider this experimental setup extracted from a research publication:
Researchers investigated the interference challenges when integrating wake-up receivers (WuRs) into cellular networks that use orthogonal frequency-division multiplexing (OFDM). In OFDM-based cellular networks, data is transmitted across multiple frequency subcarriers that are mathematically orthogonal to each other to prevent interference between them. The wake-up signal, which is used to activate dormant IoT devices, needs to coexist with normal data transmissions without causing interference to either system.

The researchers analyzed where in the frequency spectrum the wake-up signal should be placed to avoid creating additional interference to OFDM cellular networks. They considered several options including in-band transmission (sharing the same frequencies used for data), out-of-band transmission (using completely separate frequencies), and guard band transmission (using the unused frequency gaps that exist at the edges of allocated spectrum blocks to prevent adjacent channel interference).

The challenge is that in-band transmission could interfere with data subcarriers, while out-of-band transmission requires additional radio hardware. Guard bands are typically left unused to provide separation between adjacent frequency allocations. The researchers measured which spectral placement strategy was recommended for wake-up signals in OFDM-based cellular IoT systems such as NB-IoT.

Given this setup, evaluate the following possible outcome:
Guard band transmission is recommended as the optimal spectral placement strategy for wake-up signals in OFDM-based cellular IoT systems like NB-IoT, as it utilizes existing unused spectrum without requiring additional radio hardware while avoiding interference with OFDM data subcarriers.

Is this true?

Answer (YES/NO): NO